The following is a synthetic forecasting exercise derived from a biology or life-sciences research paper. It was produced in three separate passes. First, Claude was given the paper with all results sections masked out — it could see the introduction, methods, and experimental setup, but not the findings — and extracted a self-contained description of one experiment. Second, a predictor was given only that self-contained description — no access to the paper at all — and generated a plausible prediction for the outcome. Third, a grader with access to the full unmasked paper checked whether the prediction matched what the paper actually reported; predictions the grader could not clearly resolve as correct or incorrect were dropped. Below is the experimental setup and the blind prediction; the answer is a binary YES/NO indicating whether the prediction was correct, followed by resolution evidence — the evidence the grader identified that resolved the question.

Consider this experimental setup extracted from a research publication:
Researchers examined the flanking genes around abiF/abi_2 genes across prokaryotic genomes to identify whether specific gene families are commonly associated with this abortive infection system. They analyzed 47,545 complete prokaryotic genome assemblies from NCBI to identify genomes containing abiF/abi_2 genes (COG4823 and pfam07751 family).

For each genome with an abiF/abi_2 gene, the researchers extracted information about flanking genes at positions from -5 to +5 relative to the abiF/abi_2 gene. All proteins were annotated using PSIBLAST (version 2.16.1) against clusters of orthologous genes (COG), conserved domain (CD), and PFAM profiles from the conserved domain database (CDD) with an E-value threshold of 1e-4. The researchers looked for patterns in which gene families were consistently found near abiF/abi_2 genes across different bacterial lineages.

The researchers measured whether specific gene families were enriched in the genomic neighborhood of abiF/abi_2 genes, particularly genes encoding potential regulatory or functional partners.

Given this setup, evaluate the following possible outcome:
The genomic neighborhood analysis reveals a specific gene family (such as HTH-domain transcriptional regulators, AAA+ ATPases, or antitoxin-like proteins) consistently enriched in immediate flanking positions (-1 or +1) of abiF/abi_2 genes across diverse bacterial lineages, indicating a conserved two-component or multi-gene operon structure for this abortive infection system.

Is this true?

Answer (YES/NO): NO